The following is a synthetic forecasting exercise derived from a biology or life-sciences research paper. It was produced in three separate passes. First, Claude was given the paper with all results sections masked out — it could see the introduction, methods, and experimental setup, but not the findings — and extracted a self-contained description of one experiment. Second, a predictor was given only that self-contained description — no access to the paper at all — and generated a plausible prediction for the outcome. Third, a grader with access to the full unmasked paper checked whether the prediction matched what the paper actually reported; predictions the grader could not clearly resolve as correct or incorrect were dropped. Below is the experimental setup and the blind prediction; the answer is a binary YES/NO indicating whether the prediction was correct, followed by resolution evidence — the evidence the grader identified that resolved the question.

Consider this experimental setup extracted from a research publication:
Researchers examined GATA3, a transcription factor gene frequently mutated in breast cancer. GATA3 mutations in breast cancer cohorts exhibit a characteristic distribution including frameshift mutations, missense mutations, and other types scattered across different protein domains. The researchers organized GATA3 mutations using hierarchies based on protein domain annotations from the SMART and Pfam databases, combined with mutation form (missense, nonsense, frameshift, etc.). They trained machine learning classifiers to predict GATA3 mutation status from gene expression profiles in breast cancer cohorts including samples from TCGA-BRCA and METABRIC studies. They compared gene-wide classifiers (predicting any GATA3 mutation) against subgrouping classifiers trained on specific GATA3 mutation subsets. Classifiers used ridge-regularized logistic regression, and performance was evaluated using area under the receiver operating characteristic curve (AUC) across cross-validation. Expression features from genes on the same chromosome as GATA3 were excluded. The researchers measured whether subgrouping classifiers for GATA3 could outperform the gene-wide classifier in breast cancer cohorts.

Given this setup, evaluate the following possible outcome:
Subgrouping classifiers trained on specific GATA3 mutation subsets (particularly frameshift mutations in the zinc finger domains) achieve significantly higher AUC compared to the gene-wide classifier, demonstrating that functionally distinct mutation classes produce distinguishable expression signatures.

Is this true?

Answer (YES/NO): NO